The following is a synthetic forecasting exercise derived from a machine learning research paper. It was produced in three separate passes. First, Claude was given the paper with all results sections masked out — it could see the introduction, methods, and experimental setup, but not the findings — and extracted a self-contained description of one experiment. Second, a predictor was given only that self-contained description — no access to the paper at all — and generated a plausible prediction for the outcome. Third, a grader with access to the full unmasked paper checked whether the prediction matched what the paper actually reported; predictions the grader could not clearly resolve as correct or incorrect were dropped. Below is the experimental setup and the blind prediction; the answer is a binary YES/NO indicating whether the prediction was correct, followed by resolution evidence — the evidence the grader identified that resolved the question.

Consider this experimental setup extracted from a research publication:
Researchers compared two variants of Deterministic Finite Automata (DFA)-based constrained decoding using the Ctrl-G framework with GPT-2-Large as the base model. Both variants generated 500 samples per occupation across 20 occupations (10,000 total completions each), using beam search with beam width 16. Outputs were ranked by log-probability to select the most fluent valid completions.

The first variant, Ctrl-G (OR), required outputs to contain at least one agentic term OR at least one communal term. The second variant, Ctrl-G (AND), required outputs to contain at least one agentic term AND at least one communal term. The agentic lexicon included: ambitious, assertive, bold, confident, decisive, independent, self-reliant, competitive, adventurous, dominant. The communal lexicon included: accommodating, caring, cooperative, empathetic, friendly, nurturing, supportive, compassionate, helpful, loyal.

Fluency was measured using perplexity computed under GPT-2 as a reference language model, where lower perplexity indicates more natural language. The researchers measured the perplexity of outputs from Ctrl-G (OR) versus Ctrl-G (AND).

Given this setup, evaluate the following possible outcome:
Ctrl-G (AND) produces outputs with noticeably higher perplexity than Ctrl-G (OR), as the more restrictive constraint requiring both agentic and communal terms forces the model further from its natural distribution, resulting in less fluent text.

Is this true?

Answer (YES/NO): YES